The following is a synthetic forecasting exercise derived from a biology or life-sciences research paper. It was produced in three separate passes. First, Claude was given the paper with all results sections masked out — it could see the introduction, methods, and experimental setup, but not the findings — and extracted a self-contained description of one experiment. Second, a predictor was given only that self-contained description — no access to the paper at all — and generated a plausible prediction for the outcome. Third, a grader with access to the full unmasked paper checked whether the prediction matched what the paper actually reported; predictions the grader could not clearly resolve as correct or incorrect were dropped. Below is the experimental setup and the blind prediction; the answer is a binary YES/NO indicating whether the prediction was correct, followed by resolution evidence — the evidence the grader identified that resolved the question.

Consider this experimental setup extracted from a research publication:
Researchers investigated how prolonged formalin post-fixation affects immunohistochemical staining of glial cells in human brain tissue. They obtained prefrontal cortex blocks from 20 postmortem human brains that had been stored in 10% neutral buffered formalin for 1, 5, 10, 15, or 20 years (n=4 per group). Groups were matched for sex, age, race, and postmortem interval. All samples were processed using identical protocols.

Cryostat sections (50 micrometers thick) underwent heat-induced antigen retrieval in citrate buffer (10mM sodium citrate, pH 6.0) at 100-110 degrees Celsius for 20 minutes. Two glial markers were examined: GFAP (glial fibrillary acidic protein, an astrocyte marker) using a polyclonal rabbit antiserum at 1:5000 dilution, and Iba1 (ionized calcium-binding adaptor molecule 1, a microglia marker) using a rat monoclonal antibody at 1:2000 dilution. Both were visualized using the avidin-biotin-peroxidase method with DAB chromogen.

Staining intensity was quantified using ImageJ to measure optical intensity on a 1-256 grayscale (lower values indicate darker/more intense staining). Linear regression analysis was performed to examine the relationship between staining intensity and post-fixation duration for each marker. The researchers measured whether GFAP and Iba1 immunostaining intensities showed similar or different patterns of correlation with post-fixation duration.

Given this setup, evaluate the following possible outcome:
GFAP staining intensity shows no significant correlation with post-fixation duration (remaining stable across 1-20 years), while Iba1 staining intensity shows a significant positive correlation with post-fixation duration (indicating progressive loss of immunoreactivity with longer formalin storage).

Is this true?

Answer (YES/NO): NO